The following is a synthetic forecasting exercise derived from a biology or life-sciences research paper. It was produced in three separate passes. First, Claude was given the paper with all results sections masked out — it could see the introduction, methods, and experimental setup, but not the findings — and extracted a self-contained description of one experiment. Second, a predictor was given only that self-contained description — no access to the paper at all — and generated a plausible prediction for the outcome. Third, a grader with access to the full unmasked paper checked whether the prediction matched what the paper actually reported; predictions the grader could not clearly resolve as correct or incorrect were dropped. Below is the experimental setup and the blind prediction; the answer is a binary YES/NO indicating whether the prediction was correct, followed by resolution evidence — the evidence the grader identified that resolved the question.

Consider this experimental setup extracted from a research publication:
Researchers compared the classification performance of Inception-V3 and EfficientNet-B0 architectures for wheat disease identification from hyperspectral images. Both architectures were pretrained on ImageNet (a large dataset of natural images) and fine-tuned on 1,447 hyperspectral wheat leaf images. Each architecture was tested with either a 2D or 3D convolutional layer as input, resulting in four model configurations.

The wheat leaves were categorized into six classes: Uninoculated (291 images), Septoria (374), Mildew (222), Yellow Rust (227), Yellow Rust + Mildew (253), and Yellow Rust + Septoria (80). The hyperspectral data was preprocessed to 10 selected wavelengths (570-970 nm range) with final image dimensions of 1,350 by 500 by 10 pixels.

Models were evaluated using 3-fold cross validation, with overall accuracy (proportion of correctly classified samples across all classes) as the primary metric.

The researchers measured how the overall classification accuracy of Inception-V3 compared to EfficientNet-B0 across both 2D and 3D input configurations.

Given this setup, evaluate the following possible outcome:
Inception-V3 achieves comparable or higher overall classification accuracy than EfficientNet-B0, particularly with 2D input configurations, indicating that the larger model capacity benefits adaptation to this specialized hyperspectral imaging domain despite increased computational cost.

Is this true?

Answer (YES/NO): NO